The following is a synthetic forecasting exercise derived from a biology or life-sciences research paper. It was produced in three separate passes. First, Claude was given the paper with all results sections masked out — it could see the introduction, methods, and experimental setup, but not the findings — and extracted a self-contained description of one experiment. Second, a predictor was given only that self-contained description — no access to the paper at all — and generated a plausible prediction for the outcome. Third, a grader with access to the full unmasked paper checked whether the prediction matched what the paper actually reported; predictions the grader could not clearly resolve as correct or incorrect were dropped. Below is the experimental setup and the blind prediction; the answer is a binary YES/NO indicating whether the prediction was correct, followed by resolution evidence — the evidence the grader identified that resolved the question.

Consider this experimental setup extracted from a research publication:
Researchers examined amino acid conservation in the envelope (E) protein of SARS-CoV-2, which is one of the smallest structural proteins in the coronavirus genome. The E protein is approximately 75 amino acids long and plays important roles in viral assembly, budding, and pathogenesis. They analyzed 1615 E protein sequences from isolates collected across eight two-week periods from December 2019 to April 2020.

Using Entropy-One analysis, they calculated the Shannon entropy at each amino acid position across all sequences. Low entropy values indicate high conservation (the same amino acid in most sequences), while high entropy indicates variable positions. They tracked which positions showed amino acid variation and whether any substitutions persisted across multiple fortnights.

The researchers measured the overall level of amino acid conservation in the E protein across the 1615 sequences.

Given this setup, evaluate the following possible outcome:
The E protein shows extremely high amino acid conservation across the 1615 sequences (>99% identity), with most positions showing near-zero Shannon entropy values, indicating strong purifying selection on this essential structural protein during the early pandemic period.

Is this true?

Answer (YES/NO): YES